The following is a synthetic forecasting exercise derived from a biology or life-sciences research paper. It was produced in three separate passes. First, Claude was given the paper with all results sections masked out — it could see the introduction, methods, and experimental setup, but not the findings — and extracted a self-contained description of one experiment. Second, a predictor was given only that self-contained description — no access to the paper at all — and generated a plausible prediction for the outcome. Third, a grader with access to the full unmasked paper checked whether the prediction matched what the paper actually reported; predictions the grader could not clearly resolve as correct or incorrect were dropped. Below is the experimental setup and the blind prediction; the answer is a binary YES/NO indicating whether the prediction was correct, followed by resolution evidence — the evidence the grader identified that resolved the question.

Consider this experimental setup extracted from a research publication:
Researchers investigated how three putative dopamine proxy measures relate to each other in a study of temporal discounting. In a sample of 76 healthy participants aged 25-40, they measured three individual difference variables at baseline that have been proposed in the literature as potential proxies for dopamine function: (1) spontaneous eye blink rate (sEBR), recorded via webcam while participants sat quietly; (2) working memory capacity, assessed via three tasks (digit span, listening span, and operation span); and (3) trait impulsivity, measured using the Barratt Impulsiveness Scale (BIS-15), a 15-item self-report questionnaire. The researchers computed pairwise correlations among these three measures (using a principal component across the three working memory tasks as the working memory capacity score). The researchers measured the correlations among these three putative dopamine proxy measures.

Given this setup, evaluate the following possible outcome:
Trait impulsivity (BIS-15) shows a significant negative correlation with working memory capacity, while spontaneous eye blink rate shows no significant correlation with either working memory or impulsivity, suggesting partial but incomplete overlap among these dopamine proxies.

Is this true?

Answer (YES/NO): NO